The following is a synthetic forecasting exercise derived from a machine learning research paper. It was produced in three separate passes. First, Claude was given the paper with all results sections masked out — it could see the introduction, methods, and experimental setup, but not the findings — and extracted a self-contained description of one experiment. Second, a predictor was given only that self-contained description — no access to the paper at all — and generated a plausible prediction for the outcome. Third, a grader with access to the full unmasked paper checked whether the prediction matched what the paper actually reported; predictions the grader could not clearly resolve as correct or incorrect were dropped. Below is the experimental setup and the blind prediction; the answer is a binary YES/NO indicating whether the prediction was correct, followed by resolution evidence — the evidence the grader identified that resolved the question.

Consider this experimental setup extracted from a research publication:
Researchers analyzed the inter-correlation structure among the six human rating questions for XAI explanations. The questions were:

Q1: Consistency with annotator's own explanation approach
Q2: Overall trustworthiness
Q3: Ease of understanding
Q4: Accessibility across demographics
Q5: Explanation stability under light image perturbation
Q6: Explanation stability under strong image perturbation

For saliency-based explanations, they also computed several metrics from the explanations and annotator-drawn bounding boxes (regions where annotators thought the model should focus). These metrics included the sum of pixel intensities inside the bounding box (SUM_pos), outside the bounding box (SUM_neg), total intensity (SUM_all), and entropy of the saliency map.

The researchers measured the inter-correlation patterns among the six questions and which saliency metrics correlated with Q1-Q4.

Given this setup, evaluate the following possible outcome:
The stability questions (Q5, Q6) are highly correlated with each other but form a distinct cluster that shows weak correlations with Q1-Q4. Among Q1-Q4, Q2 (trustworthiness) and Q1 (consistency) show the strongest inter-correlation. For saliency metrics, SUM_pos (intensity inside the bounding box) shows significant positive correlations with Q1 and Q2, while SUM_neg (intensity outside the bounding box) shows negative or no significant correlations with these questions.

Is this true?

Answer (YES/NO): NO